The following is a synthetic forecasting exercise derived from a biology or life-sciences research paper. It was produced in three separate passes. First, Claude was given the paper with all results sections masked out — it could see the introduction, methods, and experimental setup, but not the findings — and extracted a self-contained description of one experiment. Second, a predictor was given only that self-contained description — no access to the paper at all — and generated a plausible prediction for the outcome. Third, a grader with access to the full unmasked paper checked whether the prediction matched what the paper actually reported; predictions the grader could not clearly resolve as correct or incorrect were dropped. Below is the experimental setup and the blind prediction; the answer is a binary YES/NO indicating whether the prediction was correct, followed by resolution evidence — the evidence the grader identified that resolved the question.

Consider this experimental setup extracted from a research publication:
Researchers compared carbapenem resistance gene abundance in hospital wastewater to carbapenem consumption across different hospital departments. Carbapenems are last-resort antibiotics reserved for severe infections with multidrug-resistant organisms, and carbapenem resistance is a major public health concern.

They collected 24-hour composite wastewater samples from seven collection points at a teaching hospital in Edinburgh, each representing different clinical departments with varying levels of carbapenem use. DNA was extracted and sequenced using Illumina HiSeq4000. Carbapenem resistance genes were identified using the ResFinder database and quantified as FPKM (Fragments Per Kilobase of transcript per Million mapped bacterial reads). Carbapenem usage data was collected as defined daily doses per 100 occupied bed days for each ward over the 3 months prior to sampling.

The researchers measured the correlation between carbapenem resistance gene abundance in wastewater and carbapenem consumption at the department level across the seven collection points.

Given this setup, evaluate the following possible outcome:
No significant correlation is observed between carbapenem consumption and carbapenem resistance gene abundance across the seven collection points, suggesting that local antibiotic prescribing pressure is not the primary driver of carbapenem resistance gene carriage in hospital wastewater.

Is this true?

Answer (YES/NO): NO